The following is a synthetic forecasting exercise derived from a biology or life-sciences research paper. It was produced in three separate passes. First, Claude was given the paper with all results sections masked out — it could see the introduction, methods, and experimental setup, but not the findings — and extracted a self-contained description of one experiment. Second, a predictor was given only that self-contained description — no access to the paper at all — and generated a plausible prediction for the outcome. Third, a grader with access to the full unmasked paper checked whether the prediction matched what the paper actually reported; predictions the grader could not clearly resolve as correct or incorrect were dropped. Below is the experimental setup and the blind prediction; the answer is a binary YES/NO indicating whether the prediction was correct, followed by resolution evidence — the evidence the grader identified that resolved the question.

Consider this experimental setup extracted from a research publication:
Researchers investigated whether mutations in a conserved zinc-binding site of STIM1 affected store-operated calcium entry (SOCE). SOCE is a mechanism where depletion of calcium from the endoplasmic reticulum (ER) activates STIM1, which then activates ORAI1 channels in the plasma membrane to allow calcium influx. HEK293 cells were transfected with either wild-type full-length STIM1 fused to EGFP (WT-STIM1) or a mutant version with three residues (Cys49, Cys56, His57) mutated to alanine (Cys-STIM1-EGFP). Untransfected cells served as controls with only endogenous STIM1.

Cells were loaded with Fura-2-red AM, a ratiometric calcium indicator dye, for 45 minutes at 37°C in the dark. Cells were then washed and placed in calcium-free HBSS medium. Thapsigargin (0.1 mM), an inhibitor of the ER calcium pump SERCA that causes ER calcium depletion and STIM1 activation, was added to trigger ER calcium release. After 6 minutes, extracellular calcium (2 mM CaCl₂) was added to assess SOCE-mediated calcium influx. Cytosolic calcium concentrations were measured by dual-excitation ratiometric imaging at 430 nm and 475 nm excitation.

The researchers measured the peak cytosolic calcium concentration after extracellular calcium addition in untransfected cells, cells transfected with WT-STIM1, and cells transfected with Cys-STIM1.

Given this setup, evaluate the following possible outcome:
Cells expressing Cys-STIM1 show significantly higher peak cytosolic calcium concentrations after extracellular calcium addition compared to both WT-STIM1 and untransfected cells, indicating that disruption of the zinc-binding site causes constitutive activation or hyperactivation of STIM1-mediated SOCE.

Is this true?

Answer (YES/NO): NO